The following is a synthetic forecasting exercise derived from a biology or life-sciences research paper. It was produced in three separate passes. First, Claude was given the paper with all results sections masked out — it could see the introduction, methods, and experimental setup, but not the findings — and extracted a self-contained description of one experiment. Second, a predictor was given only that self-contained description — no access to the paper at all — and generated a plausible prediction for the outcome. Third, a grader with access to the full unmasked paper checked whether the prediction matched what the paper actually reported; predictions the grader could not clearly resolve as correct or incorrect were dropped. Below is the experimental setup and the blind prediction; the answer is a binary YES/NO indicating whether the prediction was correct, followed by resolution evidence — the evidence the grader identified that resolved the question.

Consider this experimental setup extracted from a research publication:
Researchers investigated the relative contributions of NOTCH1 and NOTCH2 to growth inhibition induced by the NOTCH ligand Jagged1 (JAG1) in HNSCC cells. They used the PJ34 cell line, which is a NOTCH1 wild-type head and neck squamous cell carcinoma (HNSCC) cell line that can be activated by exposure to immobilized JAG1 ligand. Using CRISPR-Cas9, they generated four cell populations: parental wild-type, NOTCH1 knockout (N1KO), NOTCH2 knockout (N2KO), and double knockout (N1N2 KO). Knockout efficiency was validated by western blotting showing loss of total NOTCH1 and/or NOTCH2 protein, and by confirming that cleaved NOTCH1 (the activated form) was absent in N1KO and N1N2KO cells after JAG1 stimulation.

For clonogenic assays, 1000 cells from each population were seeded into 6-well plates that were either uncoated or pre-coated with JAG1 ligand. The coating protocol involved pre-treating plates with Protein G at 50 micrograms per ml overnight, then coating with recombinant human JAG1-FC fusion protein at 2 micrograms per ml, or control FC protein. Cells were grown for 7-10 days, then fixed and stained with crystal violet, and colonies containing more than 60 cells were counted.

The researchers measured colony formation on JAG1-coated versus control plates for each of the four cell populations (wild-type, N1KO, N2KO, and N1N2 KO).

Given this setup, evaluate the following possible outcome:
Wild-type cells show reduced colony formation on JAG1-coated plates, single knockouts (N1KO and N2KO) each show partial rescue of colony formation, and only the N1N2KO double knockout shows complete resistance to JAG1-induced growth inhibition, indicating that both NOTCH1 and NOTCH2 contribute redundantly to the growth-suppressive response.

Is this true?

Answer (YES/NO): YES